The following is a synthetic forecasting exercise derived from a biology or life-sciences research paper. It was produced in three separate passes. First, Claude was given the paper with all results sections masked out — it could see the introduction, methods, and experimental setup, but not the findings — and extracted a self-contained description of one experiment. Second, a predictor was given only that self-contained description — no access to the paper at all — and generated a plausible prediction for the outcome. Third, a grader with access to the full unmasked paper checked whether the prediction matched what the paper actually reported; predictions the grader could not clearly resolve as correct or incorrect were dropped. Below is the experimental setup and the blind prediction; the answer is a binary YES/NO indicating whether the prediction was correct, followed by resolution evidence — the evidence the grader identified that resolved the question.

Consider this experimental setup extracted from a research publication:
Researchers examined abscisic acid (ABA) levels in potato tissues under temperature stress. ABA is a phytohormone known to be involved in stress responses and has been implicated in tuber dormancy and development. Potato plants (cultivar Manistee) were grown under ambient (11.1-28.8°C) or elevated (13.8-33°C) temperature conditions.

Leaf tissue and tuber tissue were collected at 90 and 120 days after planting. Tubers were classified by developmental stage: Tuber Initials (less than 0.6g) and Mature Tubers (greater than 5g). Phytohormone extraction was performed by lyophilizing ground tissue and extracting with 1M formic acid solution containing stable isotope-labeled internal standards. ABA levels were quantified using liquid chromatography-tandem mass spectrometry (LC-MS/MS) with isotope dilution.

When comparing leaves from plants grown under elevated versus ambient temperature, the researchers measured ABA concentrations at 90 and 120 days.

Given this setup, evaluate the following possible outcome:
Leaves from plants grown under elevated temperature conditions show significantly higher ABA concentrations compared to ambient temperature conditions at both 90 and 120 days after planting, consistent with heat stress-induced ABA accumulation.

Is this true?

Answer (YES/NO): NO